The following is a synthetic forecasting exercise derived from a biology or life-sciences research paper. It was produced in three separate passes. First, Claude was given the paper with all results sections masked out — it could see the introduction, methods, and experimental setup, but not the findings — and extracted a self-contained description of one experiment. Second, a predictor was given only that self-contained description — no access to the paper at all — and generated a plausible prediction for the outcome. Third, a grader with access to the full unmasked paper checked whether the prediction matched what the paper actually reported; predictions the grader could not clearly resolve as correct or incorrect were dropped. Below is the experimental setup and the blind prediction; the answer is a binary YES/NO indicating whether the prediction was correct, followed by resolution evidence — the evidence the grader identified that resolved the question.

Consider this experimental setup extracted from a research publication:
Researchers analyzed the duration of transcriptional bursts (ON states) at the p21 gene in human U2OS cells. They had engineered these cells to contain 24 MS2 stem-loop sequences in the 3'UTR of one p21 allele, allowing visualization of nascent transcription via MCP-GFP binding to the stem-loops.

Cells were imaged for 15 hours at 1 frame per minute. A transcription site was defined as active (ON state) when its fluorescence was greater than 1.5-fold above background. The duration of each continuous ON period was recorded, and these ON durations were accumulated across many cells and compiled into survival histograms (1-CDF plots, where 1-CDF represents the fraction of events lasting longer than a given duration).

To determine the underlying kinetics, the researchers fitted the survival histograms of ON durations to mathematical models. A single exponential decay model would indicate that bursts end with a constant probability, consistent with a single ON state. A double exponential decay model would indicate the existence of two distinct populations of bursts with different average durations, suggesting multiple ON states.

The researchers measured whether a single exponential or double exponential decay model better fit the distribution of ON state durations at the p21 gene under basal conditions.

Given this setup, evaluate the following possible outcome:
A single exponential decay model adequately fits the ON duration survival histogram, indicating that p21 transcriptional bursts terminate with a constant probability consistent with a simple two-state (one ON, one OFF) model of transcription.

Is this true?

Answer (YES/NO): NO